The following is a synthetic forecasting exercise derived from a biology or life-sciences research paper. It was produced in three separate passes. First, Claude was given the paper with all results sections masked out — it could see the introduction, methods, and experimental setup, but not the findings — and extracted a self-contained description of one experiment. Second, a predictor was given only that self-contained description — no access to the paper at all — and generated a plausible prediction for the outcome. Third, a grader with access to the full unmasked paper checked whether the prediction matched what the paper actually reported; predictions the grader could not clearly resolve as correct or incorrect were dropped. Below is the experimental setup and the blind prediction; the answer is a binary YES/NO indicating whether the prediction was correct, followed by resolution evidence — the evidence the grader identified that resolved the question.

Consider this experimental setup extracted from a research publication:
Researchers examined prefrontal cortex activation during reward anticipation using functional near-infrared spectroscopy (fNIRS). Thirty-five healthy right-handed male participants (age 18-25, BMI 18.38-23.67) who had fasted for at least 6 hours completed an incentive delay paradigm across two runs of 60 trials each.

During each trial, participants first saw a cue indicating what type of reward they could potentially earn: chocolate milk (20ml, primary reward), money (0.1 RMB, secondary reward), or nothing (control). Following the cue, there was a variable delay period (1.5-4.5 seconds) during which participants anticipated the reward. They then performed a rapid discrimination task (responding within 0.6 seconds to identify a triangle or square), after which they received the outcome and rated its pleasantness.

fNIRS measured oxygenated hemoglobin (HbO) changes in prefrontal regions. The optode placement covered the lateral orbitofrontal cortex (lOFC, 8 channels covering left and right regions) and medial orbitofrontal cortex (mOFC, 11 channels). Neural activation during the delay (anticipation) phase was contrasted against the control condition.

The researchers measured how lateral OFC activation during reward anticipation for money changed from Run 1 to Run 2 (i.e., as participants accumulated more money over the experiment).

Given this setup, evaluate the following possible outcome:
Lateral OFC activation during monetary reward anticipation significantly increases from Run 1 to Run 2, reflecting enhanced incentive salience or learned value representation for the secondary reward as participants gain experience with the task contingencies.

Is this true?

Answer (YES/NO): YES